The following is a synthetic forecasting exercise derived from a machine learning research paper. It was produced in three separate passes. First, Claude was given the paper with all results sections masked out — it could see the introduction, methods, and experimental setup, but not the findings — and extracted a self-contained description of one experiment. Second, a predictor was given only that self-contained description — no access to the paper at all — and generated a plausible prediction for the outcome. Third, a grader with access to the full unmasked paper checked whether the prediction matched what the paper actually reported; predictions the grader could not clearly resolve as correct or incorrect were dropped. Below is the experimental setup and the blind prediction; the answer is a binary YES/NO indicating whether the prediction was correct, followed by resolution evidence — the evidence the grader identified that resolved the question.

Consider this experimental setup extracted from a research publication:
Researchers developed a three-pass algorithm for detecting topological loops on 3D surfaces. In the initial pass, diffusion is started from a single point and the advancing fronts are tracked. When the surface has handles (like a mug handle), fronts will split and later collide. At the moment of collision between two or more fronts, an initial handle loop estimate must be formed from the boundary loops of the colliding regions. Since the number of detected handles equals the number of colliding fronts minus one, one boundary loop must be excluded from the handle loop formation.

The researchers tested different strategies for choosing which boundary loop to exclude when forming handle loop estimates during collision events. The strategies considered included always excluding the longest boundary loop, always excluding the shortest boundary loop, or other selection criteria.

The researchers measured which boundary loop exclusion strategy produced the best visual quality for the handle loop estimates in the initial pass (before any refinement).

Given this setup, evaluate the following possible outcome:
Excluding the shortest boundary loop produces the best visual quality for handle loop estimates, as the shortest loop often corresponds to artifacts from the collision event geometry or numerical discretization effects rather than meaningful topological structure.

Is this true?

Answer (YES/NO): NO